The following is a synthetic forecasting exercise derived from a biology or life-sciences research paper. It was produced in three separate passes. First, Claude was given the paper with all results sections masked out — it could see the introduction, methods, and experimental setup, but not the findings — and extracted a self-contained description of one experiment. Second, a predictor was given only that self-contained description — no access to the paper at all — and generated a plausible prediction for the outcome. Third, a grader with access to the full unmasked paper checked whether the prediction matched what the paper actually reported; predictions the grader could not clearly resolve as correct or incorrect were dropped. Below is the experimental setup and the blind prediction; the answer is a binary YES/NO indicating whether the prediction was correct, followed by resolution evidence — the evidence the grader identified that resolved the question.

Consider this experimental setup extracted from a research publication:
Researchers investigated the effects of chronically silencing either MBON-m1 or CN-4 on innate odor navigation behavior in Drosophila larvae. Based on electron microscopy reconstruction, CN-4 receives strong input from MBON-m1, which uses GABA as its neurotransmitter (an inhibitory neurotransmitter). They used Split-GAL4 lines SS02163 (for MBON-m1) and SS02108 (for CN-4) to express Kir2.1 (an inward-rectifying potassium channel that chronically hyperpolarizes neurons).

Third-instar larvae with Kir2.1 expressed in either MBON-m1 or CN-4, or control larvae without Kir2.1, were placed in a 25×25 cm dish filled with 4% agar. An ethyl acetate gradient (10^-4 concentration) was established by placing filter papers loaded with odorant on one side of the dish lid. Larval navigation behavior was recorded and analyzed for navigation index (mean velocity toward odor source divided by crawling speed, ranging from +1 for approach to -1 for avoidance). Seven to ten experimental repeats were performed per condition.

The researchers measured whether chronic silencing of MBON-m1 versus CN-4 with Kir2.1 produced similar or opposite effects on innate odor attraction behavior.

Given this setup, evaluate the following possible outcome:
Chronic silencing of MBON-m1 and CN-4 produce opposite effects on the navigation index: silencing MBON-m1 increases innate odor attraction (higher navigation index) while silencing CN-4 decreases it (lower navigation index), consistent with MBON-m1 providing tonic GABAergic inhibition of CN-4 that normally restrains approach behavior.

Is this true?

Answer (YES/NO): NO